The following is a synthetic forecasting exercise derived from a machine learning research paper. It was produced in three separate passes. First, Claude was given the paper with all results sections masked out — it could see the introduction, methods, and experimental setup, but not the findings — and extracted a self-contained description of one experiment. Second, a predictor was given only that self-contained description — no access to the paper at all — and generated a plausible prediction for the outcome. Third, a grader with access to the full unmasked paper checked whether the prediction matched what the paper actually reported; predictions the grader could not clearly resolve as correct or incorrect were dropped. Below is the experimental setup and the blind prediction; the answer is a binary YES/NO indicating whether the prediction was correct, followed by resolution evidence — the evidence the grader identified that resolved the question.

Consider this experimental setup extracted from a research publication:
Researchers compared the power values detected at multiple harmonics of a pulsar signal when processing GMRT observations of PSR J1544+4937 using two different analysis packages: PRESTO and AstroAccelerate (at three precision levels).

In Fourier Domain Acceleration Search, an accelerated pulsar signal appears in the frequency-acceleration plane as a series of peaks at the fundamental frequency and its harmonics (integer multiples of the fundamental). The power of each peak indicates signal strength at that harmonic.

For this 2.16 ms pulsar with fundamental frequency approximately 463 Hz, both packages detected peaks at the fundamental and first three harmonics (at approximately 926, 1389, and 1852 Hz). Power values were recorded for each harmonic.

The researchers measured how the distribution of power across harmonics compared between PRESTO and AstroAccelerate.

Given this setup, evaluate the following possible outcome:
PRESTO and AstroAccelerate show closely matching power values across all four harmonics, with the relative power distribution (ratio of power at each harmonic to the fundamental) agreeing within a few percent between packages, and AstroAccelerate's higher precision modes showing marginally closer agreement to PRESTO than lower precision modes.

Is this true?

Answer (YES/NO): NO